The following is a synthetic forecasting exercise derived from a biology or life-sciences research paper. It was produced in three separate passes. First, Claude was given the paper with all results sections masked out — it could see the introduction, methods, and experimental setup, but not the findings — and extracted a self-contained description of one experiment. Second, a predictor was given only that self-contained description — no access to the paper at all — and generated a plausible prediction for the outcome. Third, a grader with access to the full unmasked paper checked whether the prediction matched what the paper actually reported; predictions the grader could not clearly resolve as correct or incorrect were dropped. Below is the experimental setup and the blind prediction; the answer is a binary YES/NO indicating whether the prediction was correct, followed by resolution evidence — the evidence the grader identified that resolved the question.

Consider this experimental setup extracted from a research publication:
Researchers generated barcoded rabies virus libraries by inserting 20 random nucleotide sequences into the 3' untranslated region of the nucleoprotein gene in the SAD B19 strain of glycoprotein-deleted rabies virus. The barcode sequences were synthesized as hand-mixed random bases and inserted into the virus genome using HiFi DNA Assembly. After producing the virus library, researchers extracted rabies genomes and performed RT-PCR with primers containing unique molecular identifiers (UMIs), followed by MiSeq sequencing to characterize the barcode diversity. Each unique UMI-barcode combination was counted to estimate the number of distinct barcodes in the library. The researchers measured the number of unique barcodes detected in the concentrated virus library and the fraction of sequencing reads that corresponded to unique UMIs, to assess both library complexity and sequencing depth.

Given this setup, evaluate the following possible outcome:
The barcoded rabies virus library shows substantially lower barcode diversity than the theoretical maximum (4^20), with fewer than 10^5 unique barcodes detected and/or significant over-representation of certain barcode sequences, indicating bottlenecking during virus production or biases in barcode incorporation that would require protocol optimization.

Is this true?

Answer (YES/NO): YES